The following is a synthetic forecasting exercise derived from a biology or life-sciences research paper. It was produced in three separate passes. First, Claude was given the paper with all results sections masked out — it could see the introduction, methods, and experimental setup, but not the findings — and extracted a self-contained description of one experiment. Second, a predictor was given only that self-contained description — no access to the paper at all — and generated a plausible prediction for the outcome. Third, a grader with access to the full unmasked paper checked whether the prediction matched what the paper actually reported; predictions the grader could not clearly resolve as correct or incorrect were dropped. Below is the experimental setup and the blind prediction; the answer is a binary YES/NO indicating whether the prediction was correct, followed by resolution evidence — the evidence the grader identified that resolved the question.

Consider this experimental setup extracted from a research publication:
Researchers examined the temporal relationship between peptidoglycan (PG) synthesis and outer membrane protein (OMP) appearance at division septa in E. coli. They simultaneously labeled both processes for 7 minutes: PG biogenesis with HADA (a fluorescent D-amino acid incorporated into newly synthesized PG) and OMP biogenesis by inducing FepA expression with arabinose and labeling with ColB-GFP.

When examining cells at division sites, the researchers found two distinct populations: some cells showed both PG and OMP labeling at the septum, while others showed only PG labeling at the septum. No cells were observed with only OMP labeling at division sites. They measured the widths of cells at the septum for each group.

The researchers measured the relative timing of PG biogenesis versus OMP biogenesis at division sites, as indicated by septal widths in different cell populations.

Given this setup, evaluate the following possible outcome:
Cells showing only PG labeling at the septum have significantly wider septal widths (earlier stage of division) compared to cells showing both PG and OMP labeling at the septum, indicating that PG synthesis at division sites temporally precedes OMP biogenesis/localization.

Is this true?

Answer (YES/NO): YES